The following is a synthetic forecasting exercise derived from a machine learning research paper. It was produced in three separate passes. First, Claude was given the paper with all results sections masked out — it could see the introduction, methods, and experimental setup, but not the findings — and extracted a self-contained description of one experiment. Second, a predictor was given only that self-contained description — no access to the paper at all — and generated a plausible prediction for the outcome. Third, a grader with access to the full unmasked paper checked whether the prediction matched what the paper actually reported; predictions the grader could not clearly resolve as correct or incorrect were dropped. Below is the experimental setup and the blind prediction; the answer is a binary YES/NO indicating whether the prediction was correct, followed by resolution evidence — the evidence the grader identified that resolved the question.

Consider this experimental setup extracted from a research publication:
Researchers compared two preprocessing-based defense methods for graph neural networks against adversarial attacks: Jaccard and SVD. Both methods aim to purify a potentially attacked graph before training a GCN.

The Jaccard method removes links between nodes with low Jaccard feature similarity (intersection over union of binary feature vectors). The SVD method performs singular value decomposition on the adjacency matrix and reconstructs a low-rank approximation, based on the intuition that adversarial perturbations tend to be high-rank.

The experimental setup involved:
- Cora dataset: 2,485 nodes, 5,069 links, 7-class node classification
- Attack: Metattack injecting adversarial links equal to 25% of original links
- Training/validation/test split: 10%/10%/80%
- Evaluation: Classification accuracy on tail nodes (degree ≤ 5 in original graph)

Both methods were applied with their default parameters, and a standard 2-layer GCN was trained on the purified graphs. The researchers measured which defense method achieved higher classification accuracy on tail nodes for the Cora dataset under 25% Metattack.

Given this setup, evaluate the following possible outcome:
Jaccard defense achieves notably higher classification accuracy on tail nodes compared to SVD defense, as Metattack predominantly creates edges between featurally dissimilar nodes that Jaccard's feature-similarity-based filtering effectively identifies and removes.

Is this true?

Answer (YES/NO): YES